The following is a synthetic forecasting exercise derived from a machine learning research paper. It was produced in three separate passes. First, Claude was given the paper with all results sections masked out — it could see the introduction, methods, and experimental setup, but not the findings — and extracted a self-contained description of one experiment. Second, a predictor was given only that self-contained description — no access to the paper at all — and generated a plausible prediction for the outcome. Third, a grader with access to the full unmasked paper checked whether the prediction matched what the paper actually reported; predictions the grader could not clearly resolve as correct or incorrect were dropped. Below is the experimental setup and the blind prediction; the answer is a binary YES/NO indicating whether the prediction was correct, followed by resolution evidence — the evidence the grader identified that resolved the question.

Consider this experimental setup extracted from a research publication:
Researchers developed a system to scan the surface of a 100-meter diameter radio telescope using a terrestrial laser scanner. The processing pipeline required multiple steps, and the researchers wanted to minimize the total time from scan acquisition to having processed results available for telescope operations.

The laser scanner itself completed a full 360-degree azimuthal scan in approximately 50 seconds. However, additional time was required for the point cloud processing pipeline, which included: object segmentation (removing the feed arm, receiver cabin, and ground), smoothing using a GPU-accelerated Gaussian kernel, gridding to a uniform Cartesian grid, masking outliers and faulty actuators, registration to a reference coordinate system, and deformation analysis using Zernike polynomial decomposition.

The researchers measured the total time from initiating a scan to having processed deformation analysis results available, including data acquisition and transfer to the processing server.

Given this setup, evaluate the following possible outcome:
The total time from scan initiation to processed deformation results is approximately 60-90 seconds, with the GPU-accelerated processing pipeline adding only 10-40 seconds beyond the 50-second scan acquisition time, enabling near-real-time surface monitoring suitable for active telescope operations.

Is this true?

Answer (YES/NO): NO